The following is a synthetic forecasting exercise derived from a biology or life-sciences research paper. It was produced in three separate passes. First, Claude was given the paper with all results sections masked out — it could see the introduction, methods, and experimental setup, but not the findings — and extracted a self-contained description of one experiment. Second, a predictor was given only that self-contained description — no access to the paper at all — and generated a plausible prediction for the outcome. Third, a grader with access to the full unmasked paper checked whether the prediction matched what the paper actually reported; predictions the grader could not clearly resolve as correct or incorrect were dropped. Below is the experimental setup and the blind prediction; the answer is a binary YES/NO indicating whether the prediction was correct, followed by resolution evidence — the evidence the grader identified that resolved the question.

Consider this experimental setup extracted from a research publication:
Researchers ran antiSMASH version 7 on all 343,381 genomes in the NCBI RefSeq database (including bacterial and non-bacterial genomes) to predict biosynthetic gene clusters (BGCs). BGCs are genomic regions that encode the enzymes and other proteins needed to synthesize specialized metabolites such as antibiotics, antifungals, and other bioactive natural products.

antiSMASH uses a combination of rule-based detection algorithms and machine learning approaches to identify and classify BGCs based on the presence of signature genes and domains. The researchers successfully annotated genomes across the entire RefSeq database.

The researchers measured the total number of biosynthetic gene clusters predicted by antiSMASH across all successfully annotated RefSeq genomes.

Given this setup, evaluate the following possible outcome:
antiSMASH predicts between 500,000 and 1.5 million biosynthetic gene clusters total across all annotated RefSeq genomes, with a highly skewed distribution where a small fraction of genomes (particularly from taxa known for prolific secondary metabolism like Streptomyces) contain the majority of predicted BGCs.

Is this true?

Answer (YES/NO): NO